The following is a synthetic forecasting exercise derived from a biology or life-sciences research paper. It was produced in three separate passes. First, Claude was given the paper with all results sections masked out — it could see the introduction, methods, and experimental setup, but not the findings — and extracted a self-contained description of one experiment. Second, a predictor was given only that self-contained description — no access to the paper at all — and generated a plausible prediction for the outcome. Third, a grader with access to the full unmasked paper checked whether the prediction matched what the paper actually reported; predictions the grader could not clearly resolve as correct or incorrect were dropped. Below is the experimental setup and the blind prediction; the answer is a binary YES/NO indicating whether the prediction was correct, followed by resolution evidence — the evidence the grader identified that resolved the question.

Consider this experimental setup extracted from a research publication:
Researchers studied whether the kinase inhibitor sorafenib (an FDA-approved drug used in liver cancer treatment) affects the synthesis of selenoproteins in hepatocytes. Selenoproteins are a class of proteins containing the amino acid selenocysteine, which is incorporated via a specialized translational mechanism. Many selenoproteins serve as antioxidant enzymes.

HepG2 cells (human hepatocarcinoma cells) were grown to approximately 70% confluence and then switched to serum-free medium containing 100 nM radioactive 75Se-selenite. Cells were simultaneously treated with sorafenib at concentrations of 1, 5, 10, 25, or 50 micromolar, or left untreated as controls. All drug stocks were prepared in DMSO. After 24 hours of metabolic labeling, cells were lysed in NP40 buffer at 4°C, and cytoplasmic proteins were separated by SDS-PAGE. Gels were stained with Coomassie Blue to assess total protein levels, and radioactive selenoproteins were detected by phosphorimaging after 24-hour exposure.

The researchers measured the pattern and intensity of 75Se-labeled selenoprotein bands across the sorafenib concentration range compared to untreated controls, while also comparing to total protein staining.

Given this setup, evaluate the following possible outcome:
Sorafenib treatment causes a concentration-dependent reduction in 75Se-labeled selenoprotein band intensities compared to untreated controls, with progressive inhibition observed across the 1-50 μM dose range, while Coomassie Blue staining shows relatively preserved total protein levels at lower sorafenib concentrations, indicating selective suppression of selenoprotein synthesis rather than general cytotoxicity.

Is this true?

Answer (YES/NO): NO